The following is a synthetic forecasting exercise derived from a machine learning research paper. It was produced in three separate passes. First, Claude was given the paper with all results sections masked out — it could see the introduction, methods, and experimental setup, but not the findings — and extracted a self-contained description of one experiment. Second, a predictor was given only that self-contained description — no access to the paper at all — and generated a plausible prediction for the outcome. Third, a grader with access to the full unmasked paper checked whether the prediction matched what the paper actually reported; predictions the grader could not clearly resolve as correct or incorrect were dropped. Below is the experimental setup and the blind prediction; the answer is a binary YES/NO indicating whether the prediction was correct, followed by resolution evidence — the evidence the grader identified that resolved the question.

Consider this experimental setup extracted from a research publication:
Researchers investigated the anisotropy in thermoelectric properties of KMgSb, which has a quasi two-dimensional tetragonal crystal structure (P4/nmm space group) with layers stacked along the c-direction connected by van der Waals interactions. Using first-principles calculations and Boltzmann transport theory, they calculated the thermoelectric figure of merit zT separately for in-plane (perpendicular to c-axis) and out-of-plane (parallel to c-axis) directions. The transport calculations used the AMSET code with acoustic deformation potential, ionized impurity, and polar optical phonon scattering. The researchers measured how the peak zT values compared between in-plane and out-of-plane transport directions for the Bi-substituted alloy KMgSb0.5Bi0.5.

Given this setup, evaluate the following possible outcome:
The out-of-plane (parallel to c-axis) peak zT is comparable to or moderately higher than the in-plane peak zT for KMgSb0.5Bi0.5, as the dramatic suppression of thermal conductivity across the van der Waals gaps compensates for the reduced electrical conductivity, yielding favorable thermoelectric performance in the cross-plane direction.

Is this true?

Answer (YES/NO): NO